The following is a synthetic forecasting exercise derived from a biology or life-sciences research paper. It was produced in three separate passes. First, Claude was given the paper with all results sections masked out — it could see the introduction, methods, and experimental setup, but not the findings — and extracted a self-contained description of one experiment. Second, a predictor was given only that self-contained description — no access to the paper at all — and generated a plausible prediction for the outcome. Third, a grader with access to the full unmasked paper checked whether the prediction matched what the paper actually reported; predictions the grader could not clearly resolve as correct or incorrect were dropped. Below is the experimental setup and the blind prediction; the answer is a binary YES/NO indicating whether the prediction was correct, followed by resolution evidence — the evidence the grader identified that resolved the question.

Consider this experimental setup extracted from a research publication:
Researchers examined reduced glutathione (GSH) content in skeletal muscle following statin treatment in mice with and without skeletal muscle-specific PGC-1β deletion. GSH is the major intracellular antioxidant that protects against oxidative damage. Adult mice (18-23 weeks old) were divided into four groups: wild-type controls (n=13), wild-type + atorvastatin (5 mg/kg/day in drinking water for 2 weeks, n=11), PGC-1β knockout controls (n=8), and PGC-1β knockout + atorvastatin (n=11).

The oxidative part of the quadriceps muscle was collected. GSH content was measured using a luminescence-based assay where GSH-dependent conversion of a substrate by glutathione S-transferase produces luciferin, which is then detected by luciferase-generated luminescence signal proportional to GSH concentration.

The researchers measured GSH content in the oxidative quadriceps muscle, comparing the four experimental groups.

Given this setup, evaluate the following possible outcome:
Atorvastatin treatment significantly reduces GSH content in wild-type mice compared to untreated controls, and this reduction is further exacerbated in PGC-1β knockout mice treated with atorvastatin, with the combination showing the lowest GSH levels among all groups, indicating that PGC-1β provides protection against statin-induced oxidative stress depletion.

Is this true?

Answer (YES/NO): NO